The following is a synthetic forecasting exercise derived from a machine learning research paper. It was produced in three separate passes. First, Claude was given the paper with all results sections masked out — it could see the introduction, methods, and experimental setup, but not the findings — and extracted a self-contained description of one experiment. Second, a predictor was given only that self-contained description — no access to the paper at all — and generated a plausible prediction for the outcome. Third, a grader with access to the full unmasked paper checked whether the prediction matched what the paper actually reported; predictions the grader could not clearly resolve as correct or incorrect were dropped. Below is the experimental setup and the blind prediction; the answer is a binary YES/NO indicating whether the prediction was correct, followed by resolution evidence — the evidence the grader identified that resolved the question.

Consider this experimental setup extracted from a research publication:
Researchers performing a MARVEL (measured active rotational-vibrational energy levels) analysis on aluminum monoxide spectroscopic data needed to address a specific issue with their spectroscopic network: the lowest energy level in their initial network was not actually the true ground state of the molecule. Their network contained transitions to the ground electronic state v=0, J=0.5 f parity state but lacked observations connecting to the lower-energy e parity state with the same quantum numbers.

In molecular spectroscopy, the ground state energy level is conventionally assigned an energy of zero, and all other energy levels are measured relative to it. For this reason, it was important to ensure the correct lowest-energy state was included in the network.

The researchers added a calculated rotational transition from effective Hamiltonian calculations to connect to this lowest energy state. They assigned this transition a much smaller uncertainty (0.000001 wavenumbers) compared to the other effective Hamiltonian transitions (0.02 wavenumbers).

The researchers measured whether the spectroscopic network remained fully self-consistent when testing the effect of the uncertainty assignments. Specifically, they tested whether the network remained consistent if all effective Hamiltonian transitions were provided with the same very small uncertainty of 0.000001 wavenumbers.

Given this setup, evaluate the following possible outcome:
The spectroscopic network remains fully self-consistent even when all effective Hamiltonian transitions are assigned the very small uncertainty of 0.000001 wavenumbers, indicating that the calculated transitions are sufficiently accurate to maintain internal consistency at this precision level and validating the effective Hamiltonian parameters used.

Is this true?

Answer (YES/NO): YES